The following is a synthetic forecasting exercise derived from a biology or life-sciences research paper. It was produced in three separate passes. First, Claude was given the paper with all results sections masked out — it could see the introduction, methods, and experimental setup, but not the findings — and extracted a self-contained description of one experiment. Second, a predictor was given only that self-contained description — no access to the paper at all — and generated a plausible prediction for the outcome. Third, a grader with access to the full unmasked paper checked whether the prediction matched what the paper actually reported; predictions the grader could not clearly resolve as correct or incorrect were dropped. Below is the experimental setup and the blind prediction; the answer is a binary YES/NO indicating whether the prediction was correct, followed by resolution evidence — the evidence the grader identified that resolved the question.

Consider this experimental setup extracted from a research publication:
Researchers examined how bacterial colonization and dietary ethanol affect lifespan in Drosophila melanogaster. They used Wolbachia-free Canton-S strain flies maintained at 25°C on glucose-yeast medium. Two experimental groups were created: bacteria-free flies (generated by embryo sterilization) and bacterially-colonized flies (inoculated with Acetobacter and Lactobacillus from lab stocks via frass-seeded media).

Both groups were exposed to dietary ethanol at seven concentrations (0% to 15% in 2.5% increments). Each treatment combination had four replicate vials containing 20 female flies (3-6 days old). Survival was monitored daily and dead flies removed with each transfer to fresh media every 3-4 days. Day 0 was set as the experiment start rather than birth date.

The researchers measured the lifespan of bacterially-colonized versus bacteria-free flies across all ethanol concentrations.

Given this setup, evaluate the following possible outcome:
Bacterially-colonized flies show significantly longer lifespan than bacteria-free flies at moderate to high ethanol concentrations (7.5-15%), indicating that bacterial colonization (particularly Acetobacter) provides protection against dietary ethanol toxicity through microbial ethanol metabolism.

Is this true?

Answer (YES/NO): NO